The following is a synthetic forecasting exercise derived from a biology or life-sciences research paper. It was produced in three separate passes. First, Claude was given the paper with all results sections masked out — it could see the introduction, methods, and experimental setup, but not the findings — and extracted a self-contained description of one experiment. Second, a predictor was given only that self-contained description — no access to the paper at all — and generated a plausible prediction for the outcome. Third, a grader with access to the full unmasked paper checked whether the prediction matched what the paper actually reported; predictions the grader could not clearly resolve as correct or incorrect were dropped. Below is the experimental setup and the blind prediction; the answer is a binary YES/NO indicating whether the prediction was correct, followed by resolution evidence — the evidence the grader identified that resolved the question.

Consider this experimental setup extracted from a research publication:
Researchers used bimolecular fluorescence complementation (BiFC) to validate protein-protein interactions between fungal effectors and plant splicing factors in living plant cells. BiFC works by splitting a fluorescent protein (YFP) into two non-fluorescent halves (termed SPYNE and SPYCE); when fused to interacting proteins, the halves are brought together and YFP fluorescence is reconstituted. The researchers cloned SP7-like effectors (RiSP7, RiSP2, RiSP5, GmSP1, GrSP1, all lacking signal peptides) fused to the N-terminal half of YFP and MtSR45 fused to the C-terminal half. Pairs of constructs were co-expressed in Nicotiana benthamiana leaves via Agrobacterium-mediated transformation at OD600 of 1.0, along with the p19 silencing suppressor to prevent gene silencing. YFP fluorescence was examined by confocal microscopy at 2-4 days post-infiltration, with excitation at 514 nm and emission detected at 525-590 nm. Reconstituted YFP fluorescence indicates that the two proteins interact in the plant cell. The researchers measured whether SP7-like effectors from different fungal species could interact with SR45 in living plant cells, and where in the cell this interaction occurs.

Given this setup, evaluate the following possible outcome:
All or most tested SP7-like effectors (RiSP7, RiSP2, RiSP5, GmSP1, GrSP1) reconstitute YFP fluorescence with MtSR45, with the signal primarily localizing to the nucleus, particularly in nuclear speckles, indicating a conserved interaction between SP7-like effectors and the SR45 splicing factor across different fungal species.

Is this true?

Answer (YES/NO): YES